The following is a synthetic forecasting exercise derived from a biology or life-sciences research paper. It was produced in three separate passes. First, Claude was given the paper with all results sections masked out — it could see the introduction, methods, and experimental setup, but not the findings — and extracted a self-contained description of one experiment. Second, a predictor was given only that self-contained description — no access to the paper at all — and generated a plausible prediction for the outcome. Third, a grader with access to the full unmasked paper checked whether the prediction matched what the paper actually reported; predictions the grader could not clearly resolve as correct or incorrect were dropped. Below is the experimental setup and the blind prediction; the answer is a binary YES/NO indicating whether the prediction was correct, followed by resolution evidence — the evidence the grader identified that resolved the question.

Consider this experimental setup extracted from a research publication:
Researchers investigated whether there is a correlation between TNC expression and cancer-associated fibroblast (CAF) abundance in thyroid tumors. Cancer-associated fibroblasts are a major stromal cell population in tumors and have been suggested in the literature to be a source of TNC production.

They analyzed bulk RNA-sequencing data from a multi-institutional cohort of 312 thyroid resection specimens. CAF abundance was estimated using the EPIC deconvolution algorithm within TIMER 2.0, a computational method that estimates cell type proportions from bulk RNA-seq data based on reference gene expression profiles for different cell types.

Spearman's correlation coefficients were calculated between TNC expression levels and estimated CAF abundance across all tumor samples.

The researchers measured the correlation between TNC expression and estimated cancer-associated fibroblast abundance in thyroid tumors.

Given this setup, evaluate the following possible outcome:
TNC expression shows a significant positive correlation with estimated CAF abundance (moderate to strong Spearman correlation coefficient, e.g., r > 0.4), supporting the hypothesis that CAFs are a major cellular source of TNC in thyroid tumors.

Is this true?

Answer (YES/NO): YES